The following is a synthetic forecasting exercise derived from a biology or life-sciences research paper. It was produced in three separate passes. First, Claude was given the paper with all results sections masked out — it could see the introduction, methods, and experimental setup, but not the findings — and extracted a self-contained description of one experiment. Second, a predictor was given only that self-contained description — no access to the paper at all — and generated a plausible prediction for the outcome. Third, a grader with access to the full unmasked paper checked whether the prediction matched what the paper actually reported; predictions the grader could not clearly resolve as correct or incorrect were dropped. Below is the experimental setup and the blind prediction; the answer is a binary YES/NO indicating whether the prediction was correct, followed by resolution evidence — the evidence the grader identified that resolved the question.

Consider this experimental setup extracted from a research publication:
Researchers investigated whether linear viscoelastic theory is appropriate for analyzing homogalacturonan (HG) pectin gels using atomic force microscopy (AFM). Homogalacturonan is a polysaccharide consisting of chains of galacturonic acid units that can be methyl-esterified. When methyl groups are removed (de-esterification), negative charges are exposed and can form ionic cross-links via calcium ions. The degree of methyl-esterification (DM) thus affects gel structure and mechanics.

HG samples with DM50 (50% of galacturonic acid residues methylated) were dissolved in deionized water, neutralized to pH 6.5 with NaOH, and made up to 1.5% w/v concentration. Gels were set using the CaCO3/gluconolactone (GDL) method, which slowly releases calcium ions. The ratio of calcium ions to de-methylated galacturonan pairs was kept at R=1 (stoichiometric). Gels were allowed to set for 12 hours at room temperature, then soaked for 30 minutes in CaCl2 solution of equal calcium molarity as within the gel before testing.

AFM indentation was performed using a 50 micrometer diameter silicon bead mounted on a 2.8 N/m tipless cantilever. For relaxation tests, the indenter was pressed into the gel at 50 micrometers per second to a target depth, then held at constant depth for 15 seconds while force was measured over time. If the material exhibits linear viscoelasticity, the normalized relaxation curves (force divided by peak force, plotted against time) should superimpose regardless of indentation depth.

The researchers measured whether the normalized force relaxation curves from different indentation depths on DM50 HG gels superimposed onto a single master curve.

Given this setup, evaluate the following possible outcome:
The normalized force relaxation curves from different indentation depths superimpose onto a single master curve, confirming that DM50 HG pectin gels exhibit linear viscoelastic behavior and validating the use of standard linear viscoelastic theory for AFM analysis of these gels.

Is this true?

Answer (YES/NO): YES